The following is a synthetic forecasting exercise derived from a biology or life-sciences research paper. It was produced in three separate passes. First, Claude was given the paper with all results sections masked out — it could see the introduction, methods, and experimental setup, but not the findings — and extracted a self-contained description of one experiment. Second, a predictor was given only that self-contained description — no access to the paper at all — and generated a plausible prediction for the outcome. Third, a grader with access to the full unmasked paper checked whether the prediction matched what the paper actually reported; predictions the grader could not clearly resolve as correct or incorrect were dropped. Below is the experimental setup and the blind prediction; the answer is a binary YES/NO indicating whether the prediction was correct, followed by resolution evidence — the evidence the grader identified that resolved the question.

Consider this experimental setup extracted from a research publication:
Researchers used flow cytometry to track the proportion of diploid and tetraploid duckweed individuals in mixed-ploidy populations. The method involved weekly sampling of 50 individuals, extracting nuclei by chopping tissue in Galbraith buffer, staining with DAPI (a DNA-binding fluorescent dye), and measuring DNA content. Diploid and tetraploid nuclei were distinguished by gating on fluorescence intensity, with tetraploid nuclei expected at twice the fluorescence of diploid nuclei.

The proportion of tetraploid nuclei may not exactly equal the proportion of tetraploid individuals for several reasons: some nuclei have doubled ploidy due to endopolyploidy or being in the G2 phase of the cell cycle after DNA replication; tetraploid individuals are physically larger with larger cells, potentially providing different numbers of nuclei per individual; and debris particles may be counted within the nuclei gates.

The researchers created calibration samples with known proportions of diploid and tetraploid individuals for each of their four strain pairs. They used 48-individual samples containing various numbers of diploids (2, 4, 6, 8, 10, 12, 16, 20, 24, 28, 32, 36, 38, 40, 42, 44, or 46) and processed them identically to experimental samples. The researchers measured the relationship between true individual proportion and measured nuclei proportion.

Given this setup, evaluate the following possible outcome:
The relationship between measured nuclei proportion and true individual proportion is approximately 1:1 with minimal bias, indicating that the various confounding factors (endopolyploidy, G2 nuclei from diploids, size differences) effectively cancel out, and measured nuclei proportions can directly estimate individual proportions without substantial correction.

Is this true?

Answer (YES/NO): NO